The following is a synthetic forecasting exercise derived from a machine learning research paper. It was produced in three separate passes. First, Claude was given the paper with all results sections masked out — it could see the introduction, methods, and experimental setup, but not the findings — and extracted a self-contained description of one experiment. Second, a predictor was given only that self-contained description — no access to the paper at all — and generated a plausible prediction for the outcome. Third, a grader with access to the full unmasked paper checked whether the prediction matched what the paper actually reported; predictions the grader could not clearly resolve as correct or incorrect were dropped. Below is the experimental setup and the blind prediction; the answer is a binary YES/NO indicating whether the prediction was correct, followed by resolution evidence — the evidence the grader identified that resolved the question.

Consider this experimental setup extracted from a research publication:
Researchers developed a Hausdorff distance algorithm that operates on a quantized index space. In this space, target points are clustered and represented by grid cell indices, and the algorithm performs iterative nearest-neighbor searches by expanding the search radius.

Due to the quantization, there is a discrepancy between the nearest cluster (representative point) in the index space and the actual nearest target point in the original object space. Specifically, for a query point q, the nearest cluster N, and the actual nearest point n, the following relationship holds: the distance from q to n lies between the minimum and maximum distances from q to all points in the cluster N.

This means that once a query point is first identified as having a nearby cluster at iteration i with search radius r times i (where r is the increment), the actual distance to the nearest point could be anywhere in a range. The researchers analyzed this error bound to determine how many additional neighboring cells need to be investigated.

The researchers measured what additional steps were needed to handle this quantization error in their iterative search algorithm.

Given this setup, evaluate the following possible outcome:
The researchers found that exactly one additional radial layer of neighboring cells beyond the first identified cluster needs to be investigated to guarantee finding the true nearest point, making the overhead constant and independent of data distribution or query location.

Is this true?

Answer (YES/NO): NO